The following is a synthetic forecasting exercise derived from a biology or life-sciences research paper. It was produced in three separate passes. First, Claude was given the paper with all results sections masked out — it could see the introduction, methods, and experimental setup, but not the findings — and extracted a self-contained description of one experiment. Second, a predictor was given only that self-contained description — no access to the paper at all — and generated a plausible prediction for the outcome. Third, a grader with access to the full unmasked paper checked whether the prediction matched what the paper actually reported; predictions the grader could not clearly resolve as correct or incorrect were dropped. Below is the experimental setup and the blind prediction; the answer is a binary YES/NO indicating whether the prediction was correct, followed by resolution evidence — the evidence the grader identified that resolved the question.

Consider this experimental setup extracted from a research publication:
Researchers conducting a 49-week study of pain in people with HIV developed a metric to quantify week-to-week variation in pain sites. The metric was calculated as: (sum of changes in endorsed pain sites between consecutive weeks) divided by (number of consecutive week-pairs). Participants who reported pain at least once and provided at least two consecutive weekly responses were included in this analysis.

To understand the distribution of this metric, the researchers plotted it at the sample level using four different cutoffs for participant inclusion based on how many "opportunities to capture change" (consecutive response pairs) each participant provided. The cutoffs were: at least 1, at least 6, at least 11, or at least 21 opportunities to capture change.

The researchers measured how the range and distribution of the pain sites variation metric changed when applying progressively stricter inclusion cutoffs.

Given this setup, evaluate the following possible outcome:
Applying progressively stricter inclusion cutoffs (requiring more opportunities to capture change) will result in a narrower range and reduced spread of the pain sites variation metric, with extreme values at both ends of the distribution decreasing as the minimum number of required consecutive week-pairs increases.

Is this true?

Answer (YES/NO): NO